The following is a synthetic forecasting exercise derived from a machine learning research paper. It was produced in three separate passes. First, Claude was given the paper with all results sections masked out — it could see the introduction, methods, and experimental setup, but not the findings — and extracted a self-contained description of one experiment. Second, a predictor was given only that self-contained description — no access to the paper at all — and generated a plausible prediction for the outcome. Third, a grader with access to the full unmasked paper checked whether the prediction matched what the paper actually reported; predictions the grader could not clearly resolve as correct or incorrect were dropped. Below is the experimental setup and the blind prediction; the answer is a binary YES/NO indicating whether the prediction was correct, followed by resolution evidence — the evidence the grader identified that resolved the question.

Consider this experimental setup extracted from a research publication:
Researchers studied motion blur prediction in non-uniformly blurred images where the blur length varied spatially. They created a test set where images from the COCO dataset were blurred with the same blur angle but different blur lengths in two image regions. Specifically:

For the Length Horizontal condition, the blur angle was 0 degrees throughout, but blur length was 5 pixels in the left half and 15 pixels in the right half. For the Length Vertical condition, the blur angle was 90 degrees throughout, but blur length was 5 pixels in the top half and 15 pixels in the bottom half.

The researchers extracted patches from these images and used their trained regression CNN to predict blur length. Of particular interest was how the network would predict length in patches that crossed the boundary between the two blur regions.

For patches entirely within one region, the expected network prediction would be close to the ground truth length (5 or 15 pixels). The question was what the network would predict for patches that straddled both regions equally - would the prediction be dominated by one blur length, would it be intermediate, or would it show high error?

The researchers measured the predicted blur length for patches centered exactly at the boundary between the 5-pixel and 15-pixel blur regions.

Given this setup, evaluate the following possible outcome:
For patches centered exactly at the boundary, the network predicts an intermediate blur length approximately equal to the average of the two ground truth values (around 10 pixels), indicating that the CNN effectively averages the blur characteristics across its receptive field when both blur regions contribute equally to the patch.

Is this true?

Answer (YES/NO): NO